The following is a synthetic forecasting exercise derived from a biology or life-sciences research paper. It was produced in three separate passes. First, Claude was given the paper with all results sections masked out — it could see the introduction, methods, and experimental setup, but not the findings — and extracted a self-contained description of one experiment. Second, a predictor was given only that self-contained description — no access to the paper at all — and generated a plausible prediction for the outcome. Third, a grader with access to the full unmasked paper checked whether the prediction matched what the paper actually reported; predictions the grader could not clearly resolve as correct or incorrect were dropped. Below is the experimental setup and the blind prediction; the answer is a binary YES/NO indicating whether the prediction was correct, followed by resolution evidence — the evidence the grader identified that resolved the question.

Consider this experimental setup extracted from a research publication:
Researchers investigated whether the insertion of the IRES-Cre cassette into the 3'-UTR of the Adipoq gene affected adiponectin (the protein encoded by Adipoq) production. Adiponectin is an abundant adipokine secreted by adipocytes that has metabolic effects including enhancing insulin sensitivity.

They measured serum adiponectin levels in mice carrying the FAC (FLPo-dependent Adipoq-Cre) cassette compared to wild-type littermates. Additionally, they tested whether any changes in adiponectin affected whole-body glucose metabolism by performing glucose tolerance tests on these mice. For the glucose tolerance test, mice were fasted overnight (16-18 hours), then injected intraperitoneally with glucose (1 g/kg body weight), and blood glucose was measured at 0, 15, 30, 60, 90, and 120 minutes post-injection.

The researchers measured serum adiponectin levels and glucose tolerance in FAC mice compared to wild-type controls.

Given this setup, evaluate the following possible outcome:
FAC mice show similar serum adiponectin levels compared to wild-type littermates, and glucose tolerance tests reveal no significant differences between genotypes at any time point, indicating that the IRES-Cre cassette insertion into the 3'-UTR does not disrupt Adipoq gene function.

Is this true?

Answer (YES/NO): NO